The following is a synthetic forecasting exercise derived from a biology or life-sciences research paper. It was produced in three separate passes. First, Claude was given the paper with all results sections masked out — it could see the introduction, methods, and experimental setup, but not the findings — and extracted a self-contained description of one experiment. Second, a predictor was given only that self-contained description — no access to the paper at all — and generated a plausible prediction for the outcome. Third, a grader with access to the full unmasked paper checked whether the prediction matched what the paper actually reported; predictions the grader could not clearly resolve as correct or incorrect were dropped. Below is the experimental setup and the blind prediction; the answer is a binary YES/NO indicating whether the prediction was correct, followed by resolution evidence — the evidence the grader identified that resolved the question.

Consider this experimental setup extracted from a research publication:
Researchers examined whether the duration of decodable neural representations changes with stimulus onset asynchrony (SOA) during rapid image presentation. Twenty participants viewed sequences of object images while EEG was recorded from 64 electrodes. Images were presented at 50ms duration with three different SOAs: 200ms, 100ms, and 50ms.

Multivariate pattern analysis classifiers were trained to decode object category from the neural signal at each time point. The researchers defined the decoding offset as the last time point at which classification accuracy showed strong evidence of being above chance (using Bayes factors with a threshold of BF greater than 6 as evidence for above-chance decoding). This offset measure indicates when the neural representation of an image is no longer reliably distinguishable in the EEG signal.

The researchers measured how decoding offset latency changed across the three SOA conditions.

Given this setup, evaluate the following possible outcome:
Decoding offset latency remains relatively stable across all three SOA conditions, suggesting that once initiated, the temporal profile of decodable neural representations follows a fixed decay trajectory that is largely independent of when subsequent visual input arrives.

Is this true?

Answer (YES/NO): NO